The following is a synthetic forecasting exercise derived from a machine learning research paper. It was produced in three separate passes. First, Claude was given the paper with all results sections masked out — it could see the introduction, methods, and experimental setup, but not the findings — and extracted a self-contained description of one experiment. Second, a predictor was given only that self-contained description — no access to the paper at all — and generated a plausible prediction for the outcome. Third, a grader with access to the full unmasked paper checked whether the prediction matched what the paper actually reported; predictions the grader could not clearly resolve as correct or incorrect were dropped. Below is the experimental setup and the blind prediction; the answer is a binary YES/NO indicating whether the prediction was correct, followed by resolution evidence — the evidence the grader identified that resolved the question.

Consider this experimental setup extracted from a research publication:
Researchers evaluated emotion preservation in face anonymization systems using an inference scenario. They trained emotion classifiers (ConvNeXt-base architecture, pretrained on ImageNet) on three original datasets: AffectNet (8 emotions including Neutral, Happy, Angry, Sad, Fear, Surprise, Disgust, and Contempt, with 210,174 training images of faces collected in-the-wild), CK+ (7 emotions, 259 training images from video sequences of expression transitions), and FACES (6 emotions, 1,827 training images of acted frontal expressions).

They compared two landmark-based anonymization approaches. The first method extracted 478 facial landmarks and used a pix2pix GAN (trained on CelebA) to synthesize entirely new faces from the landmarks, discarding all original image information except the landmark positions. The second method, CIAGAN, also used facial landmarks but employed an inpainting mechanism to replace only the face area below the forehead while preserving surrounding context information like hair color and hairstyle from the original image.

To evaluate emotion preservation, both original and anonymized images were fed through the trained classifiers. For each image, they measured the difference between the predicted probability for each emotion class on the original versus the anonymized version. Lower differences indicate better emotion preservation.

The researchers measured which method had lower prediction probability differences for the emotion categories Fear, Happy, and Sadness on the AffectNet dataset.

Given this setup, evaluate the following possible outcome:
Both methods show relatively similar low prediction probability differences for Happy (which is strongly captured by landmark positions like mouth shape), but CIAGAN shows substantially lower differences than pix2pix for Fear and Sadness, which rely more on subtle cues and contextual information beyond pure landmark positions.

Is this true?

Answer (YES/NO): NO